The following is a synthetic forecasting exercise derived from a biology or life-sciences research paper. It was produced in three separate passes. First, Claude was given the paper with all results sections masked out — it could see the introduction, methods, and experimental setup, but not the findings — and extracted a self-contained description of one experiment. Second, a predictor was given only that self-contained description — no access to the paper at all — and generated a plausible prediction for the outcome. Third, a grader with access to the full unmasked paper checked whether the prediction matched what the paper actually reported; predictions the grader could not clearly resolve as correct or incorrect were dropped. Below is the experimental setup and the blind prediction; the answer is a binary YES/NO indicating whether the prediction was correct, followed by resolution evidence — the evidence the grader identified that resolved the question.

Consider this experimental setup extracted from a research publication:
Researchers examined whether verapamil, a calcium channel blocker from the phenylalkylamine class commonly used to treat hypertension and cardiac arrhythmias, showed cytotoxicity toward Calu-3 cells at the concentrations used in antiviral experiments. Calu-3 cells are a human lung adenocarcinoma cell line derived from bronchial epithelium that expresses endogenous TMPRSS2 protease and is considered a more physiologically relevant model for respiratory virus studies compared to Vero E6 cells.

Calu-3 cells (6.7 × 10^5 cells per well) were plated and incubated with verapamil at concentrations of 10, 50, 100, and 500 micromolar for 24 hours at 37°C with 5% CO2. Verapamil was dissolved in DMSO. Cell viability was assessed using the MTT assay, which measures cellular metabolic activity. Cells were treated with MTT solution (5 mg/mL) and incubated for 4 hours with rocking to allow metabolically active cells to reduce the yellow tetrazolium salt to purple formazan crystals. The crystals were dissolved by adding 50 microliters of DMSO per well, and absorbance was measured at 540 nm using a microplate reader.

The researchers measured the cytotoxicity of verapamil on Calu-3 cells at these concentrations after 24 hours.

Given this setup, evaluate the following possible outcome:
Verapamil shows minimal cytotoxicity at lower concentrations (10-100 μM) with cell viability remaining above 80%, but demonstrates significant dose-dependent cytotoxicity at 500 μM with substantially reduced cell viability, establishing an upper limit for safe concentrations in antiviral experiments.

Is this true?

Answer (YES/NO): NO